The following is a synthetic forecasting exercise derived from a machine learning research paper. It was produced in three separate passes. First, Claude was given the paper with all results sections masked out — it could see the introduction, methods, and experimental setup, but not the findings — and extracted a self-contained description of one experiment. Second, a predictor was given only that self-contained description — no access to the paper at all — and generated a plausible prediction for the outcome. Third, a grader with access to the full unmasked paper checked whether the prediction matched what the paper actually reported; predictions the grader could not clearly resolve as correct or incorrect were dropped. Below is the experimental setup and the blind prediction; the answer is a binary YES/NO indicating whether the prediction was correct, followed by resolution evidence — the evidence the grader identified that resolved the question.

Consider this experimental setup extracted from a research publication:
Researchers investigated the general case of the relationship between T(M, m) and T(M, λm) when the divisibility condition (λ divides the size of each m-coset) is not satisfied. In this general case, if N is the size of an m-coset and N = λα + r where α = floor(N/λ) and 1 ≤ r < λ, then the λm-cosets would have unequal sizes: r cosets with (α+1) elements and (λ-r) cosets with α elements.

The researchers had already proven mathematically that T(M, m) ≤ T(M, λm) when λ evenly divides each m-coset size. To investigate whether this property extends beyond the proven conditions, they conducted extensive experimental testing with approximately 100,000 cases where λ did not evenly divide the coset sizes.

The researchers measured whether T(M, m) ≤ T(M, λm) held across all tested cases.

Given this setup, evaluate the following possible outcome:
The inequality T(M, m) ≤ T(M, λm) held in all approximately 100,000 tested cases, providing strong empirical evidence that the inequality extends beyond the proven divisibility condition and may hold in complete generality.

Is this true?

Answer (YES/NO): YES